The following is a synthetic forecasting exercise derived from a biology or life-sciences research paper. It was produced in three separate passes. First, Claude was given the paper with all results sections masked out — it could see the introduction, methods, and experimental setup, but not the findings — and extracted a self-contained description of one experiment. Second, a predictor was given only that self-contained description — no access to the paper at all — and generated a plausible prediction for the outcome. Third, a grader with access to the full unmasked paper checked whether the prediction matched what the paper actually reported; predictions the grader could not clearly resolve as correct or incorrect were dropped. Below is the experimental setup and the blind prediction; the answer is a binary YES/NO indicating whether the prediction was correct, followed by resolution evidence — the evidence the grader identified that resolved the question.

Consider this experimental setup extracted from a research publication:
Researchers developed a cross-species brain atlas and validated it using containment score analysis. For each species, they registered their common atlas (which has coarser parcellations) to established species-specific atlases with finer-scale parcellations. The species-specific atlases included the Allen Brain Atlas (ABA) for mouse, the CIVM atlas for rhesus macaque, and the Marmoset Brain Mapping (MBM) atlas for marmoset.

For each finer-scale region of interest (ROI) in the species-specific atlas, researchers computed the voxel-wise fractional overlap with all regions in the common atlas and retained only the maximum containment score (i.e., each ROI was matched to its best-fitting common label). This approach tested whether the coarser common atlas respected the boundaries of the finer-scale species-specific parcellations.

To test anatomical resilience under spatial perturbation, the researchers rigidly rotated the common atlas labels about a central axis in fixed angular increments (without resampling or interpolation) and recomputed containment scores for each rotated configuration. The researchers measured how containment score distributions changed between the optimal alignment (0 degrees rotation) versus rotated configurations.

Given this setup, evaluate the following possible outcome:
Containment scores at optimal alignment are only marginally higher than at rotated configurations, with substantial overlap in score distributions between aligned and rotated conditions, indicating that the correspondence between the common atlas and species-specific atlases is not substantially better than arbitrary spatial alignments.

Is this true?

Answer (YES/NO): NO